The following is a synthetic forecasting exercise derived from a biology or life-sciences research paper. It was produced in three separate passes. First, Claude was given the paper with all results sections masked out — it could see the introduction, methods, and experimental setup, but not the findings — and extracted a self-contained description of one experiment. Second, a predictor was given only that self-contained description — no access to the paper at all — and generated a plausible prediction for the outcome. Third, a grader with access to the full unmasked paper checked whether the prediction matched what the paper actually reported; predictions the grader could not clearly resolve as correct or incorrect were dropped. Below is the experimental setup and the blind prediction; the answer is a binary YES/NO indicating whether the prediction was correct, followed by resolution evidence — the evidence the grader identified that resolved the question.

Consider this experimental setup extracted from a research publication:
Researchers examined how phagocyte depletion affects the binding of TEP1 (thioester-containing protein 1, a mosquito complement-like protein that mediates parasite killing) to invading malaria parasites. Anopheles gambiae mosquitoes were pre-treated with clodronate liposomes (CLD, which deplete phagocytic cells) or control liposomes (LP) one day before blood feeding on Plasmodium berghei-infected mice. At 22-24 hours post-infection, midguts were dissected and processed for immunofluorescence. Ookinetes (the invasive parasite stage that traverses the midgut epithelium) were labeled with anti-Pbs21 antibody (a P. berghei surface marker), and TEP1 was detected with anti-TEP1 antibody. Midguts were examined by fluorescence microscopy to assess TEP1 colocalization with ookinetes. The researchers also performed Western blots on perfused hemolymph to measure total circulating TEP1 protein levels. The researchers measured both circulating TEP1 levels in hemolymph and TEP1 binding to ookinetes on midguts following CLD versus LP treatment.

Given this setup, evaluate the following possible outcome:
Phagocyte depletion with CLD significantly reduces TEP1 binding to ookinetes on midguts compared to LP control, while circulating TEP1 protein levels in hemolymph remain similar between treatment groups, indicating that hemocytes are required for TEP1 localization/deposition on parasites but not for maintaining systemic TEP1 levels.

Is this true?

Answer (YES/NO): YES